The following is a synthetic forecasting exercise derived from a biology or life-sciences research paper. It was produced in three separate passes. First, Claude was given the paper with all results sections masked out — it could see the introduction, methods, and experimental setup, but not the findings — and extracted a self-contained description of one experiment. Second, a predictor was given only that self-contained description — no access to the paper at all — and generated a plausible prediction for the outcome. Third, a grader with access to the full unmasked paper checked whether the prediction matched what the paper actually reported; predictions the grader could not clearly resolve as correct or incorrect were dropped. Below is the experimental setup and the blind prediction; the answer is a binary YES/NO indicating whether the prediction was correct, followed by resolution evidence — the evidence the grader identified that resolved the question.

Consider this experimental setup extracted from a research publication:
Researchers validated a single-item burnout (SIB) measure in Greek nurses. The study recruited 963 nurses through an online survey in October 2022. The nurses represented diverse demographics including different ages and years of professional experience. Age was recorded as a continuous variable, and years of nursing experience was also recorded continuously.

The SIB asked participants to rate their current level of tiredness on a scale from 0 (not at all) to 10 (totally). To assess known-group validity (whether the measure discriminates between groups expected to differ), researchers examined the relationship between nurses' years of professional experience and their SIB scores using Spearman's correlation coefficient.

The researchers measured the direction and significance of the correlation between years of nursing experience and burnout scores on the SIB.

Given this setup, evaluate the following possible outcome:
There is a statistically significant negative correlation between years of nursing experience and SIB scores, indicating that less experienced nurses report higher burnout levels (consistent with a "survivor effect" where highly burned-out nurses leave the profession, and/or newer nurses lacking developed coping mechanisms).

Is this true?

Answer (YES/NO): NO